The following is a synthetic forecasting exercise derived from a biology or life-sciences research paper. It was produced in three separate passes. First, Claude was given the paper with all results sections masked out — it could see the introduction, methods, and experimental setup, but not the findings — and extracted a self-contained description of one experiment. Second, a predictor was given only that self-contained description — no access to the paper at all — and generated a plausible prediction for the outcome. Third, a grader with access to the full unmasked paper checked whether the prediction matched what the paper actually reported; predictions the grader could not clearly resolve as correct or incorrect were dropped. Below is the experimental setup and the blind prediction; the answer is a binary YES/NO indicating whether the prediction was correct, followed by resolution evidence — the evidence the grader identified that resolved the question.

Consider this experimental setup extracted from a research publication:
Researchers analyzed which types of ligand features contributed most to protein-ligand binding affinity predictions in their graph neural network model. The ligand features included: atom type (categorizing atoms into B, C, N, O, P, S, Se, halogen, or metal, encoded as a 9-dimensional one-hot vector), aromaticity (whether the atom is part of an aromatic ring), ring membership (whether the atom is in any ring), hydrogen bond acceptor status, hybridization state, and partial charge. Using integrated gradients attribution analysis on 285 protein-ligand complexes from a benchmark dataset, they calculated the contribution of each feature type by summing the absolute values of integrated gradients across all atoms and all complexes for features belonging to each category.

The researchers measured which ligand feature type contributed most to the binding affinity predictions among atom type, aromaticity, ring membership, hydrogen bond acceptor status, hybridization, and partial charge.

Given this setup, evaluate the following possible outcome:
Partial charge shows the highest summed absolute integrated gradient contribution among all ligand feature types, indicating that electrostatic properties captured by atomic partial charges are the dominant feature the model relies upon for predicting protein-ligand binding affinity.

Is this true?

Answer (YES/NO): NO